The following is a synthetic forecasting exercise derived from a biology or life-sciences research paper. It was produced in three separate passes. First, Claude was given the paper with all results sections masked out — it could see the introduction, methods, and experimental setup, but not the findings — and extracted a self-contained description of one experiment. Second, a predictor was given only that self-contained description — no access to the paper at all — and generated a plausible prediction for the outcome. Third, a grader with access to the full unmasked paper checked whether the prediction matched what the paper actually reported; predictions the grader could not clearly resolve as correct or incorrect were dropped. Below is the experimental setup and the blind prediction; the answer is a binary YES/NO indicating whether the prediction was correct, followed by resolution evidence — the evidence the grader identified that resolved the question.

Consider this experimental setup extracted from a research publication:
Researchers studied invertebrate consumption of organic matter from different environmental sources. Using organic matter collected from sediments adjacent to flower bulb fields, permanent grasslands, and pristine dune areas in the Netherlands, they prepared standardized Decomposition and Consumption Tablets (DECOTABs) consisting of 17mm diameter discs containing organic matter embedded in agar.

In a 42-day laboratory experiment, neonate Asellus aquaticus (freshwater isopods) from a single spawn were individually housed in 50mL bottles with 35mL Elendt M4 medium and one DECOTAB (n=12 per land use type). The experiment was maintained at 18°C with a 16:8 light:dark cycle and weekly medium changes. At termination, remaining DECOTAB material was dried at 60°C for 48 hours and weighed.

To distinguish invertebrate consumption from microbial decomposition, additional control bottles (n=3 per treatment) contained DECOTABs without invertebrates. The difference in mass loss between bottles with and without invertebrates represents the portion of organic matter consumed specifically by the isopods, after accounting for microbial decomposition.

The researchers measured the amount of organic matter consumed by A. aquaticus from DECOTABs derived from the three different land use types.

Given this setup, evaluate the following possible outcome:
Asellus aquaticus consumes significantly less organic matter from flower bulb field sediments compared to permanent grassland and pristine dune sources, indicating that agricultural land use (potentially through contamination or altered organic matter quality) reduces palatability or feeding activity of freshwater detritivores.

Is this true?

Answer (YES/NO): NO